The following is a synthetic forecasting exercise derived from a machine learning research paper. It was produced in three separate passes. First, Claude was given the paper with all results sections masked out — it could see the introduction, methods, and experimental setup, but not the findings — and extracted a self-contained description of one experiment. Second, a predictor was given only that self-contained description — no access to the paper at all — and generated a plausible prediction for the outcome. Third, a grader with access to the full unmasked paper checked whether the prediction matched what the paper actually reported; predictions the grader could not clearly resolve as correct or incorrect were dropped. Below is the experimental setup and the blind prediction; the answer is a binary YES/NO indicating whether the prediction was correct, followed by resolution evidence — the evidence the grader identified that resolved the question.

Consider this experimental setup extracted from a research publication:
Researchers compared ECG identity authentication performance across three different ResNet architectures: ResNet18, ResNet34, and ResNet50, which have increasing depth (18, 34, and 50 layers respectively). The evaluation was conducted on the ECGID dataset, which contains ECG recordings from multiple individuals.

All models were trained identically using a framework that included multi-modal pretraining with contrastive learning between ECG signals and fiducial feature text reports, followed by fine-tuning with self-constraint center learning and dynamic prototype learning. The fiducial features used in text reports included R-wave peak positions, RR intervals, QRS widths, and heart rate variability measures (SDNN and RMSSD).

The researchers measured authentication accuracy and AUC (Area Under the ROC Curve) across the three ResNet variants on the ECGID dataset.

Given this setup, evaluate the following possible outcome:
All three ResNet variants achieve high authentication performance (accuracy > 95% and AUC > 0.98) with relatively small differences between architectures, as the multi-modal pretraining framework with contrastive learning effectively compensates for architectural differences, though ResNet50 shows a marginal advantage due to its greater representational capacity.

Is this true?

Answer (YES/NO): NO